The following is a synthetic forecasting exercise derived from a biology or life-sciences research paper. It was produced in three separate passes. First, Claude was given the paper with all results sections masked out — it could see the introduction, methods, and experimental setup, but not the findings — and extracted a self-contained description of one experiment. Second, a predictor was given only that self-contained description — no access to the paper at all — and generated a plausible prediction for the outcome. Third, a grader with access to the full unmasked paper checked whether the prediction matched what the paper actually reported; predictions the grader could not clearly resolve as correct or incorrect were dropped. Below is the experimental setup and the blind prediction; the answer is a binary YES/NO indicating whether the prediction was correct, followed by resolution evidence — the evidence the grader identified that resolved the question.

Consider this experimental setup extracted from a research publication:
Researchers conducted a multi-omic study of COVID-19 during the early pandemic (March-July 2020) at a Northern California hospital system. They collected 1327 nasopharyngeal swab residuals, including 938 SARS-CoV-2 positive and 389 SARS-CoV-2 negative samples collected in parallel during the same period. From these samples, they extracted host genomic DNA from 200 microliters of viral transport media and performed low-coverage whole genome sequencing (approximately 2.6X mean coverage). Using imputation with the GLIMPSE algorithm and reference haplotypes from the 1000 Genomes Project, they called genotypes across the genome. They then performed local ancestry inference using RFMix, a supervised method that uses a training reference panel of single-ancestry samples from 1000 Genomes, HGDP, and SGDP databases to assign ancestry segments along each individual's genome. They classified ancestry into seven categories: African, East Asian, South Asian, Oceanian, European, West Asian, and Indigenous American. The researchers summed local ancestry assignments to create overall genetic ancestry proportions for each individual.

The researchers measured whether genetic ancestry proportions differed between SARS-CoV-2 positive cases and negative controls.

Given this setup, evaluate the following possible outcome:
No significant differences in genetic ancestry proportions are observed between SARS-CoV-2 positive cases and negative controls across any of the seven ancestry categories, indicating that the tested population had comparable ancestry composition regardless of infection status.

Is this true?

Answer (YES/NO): NO